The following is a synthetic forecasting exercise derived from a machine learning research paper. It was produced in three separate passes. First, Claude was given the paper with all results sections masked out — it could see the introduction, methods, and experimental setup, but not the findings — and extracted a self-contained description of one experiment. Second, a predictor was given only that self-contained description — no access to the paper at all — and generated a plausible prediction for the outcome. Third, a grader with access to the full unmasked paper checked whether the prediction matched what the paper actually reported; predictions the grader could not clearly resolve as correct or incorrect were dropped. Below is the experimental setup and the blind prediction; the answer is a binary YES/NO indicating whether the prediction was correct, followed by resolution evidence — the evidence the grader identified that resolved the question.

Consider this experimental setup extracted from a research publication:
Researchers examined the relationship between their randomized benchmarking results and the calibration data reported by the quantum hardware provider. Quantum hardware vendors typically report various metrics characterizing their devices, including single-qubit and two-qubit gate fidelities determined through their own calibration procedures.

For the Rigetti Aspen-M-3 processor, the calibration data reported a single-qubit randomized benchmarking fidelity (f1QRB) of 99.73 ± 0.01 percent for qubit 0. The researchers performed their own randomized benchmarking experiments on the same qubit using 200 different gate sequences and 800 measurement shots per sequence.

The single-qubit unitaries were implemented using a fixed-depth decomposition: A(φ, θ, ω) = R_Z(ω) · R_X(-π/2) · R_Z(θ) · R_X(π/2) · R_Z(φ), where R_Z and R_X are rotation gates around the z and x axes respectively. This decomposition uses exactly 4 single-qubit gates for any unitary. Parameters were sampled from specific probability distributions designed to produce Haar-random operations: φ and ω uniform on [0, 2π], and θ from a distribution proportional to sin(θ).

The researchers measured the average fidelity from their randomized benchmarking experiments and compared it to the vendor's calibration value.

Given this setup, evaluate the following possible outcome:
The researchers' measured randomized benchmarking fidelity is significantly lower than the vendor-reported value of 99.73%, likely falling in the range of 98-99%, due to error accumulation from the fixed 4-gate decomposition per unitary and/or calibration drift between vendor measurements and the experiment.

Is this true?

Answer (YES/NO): NO